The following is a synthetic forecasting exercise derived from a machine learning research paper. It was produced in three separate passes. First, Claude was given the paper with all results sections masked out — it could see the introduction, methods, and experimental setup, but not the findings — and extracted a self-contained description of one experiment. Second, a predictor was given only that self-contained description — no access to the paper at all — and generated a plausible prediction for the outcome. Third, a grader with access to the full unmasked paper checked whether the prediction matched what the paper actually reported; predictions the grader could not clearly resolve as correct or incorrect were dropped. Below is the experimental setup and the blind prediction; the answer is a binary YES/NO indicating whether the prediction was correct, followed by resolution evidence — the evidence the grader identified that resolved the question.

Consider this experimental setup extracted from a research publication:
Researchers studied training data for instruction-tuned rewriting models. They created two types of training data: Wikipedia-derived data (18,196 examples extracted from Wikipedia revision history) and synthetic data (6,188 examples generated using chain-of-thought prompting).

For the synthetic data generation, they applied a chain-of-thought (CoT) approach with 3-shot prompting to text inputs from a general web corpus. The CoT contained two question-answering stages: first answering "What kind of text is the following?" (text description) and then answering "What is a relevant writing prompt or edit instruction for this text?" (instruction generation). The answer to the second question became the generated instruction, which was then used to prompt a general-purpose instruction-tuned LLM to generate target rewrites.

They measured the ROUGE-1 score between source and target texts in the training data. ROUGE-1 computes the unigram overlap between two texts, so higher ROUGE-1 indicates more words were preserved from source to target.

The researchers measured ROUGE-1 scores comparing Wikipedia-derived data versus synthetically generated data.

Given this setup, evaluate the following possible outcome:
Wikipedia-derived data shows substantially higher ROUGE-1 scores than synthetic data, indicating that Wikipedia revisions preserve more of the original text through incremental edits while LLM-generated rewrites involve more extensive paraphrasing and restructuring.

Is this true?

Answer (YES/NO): YES